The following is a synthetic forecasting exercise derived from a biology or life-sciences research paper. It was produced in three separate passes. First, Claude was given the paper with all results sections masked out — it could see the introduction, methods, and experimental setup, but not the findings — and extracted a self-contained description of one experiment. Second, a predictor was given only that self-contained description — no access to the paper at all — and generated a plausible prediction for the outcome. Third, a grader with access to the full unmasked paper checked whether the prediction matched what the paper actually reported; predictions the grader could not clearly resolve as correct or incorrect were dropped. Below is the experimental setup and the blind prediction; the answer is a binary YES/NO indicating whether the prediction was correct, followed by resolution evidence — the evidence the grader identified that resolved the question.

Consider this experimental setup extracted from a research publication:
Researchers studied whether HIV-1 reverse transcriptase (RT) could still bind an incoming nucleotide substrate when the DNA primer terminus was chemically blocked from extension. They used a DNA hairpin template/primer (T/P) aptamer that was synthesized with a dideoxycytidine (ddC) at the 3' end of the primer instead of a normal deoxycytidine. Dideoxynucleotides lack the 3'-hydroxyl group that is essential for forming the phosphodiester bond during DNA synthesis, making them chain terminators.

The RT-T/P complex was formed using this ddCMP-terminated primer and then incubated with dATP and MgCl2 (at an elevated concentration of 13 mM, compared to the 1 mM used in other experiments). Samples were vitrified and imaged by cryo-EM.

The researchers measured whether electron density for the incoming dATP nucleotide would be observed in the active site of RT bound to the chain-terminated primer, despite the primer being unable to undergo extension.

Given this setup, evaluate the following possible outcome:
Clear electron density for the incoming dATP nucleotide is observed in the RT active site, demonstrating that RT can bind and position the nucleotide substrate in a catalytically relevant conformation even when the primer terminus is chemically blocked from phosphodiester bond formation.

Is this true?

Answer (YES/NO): YES